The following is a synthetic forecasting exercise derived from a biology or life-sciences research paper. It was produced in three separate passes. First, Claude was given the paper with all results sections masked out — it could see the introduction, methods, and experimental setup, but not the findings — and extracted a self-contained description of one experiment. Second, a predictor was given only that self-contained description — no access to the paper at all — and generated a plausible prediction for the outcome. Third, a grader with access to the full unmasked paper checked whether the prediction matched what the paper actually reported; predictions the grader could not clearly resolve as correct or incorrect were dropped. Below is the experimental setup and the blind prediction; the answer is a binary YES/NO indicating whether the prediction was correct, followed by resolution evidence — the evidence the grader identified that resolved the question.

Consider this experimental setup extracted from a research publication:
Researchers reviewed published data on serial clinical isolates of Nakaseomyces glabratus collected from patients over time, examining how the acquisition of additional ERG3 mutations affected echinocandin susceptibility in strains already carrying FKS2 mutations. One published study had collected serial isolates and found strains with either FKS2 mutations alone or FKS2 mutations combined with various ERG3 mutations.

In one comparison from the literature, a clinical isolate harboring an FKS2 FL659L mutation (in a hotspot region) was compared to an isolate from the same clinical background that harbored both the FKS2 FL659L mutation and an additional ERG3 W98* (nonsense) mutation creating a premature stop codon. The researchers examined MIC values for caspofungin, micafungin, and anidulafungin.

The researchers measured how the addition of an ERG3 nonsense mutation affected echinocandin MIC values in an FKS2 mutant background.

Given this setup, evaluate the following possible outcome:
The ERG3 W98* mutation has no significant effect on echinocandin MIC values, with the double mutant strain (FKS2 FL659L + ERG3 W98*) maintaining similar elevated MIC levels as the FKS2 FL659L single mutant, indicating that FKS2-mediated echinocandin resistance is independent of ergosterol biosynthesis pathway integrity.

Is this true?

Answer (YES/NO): NO